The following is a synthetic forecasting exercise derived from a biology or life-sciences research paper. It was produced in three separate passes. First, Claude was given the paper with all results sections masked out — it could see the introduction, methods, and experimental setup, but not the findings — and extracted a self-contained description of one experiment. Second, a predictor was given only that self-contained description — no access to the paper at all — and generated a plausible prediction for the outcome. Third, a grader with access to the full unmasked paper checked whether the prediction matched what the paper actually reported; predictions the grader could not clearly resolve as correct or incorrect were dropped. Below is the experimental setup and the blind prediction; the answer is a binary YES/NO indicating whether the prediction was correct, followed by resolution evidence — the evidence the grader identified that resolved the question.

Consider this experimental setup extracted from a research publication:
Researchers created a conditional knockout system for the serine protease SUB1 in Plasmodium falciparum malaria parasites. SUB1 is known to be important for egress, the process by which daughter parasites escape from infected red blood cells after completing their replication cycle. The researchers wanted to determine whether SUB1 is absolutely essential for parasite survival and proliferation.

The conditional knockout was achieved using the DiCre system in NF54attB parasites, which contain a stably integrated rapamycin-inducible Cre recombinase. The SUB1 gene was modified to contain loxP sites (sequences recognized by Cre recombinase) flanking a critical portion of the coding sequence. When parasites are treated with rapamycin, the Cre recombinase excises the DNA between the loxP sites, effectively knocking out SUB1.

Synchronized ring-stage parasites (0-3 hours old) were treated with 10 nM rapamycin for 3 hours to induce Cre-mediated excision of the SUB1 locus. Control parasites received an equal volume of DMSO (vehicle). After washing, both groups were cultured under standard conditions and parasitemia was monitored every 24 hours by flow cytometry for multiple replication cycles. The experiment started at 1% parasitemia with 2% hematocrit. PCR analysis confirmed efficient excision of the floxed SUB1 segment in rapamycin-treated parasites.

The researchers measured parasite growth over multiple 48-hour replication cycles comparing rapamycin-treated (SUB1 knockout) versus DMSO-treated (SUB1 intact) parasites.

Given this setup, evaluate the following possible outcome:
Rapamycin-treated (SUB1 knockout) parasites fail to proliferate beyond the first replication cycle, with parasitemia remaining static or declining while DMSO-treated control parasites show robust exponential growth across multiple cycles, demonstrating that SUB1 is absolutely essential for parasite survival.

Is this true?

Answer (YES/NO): YES